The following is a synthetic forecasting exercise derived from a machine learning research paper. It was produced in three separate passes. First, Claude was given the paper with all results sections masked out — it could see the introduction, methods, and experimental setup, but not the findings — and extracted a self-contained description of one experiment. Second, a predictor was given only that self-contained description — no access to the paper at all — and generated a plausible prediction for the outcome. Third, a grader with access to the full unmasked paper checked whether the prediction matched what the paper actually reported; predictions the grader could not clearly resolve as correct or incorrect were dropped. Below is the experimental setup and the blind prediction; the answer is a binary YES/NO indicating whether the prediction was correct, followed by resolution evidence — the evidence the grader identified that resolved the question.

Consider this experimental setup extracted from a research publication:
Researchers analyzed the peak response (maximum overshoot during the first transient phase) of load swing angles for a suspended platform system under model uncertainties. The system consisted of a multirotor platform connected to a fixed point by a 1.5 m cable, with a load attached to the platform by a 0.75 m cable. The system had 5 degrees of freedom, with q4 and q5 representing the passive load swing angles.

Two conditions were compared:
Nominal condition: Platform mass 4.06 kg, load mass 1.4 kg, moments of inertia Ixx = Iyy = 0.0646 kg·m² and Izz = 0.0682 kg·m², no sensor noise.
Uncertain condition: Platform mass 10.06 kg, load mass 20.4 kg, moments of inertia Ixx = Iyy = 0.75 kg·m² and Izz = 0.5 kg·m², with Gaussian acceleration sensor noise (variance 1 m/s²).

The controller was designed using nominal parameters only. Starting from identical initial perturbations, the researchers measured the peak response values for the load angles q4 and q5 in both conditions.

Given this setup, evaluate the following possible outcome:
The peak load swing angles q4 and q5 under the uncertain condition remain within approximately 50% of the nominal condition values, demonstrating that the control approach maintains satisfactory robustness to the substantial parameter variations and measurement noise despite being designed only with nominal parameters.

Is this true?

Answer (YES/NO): NO